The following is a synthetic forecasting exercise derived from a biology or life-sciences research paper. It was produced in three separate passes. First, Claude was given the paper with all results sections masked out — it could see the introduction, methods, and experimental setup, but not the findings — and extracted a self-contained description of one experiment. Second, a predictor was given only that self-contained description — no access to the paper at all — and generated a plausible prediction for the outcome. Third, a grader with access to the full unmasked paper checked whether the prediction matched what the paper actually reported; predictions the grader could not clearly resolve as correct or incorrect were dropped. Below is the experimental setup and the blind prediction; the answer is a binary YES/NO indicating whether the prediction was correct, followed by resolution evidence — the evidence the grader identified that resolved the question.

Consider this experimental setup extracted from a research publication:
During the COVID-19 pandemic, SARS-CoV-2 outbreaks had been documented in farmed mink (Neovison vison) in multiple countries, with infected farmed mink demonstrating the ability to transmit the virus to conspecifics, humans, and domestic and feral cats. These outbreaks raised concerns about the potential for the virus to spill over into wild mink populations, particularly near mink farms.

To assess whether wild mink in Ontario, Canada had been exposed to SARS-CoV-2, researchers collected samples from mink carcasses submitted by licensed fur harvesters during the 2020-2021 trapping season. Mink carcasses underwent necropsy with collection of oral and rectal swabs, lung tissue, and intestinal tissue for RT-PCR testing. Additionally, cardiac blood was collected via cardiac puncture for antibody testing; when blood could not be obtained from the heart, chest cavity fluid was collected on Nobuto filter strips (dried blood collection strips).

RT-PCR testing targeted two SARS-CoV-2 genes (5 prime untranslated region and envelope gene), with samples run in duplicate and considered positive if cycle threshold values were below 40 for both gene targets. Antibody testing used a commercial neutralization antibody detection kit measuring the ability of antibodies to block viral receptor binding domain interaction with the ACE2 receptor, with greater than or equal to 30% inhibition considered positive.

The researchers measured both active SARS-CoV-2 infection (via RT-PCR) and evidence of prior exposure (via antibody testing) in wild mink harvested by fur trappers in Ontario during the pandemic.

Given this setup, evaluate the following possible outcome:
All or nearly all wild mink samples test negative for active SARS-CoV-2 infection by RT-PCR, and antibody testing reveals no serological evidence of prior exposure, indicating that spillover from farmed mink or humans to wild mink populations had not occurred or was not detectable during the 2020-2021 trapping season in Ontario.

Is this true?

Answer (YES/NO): YES